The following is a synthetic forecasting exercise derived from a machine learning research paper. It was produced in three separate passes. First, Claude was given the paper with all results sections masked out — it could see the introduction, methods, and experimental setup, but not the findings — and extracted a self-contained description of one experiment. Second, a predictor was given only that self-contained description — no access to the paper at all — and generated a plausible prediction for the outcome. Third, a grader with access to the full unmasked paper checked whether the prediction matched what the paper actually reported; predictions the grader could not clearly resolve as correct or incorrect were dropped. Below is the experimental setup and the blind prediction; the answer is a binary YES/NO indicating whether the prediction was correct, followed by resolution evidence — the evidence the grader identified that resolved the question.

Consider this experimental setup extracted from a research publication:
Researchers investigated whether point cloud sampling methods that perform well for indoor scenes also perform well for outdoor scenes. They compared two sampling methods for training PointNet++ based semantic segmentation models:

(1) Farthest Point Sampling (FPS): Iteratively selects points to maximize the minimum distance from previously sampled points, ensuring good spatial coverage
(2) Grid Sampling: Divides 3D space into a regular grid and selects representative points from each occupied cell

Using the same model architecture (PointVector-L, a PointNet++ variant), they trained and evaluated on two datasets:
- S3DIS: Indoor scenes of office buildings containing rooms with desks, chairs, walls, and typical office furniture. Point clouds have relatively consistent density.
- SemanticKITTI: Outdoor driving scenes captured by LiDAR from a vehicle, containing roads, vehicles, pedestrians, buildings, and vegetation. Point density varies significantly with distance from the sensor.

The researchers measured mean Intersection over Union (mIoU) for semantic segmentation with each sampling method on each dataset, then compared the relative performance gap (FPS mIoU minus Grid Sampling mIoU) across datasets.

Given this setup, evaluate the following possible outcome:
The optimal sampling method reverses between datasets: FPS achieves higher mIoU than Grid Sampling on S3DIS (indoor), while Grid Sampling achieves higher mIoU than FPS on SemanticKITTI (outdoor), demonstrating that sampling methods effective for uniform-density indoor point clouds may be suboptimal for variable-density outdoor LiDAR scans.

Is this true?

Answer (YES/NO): YES